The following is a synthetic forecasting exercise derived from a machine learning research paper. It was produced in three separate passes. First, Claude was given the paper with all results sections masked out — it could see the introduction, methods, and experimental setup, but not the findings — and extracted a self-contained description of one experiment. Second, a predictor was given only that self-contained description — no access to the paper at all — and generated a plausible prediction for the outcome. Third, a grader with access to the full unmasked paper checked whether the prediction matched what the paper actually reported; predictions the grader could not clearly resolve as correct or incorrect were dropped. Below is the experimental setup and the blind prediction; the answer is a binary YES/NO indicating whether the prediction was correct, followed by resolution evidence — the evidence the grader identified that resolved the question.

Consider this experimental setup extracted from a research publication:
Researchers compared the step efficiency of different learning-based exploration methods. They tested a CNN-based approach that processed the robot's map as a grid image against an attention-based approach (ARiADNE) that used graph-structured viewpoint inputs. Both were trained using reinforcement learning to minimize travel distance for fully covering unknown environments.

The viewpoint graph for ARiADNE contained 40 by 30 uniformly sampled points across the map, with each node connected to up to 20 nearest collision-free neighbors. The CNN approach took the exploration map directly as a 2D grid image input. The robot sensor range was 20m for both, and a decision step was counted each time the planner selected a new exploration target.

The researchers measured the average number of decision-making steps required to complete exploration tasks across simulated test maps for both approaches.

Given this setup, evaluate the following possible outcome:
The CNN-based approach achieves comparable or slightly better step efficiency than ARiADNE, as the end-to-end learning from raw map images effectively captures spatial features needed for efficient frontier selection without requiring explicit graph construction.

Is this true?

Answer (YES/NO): NO